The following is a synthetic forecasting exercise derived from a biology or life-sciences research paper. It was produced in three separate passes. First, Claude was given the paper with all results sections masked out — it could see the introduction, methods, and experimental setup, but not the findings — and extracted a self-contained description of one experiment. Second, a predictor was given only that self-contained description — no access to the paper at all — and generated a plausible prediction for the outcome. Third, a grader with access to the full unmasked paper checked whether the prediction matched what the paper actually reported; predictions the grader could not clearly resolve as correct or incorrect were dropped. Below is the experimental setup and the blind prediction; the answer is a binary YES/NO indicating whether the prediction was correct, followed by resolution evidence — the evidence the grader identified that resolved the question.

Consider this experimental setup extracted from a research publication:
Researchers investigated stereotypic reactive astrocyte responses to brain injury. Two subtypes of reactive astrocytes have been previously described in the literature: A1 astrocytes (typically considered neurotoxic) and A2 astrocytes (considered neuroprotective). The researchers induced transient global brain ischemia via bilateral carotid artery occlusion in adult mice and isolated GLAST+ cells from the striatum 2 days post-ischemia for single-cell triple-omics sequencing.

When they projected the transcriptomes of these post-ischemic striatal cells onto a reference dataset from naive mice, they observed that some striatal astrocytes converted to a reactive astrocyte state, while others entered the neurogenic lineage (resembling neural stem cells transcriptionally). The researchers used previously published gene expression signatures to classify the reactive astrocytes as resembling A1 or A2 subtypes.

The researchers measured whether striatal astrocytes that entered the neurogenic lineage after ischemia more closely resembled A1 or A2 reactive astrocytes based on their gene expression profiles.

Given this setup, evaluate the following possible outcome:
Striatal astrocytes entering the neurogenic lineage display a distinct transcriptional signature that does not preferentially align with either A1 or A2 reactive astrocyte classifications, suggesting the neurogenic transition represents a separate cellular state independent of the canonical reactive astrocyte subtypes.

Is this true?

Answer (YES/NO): NO